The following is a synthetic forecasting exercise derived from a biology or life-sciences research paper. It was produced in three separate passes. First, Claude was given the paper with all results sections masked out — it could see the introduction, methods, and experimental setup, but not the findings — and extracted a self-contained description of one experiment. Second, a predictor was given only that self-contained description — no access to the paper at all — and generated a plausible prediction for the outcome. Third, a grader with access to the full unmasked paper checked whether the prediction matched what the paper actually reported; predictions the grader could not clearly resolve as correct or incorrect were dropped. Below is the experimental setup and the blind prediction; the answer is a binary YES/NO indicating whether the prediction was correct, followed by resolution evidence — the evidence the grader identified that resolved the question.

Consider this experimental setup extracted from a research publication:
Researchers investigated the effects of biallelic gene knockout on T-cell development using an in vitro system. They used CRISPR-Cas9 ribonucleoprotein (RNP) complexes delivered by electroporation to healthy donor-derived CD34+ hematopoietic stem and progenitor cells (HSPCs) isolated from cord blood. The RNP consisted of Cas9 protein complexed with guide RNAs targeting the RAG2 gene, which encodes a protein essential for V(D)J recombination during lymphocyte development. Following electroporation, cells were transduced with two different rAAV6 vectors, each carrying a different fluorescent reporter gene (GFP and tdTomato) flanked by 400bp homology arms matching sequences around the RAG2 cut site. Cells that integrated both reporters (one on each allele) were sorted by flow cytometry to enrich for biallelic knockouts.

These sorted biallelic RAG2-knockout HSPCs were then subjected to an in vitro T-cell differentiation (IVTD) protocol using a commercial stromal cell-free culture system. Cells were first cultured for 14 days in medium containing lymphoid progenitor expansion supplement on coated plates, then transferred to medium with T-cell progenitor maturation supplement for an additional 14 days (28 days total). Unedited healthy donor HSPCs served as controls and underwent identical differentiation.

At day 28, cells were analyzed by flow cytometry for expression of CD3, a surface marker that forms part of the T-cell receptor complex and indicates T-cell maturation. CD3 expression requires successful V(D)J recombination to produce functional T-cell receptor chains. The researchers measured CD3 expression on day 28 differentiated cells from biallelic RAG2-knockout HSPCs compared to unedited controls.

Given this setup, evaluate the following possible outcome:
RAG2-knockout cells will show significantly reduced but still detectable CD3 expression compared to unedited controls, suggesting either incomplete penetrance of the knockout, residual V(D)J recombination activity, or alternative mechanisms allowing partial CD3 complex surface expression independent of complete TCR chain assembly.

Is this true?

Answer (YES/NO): NO